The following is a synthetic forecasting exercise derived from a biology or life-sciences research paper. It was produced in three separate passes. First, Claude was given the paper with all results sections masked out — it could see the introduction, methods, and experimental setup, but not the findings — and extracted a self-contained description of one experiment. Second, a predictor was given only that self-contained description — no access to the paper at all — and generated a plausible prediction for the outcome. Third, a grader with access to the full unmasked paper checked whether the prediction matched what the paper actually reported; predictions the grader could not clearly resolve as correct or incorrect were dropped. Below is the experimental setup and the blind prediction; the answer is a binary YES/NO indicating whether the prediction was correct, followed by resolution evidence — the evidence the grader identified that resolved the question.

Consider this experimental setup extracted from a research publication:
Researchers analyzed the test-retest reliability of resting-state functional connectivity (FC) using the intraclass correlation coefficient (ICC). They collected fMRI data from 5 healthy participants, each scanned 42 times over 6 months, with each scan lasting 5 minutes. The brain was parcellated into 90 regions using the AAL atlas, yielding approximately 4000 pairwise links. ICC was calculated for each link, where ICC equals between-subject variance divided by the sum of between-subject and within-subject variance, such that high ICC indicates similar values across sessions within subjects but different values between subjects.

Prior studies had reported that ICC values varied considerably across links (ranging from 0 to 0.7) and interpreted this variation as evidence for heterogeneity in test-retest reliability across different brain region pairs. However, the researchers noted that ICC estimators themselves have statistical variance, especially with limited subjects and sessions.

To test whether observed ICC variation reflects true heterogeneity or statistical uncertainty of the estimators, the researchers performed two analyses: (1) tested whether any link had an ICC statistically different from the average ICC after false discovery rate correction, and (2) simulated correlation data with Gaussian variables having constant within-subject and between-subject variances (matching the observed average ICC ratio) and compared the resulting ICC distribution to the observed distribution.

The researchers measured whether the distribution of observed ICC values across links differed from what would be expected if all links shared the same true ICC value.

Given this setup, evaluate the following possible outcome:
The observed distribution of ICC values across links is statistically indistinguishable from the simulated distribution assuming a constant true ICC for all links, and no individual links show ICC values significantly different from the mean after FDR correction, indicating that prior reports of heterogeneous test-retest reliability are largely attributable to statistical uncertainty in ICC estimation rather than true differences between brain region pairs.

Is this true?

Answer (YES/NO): YES